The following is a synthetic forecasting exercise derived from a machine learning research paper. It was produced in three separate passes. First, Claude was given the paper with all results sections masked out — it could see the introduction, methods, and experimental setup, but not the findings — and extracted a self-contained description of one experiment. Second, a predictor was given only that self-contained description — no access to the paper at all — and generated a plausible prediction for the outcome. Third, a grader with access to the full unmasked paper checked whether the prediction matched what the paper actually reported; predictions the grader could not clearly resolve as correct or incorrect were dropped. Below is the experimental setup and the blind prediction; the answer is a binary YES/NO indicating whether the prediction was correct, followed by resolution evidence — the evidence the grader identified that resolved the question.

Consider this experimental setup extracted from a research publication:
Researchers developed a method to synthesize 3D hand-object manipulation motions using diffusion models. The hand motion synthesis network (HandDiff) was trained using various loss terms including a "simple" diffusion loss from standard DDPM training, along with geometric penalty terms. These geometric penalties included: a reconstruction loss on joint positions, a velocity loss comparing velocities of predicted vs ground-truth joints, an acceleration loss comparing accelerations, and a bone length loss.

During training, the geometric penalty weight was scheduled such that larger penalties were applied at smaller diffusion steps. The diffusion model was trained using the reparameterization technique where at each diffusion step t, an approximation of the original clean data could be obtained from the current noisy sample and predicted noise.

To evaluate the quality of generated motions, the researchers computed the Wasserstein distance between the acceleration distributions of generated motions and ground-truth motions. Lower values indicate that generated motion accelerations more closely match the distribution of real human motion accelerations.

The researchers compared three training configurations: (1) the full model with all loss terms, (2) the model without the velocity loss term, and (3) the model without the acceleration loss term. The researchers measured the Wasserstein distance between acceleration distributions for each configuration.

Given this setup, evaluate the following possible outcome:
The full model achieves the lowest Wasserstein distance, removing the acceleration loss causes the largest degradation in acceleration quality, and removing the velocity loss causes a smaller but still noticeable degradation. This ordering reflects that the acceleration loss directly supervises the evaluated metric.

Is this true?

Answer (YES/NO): NO